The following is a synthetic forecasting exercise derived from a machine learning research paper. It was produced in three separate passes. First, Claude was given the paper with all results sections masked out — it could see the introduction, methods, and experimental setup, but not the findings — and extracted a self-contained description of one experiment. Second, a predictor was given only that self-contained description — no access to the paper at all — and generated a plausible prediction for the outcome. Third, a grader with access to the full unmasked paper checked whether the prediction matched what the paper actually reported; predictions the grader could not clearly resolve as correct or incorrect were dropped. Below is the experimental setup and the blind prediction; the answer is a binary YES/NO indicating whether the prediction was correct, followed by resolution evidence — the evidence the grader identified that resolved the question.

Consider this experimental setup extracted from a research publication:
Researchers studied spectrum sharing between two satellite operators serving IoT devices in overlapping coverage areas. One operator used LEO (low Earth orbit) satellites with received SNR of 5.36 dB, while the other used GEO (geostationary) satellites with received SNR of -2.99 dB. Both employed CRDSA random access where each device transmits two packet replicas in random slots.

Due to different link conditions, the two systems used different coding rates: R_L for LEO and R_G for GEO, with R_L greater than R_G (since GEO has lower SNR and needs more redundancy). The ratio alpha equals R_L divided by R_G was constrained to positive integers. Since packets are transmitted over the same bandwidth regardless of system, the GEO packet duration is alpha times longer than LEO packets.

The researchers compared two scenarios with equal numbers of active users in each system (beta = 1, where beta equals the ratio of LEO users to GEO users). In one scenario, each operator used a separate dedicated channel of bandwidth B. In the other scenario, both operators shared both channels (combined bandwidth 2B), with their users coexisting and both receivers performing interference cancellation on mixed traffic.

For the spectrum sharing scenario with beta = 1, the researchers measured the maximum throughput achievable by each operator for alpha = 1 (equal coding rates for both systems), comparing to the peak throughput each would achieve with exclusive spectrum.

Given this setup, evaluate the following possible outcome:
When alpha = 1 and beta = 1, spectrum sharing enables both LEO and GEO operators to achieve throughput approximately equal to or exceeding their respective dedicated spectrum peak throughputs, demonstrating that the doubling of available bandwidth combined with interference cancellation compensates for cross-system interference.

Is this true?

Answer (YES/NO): NO